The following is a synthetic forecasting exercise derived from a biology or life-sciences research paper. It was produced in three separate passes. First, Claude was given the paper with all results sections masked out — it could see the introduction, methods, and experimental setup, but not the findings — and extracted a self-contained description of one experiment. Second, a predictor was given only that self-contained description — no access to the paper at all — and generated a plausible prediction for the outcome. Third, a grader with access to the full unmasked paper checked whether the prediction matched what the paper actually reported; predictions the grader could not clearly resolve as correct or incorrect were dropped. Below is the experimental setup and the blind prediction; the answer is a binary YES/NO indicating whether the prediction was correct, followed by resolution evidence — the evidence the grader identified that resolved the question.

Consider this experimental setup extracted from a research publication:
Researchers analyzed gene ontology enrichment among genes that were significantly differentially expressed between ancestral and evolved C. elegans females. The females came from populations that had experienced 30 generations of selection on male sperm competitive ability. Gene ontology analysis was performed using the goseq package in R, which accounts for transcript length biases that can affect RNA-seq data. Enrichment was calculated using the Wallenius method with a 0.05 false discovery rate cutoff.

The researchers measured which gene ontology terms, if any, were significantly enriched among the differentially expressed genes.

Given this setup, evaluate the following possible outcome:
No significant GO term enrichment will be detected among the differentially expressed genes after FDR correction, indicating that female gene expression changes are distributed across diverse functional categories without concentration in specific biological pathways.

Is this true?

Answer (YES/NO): NO